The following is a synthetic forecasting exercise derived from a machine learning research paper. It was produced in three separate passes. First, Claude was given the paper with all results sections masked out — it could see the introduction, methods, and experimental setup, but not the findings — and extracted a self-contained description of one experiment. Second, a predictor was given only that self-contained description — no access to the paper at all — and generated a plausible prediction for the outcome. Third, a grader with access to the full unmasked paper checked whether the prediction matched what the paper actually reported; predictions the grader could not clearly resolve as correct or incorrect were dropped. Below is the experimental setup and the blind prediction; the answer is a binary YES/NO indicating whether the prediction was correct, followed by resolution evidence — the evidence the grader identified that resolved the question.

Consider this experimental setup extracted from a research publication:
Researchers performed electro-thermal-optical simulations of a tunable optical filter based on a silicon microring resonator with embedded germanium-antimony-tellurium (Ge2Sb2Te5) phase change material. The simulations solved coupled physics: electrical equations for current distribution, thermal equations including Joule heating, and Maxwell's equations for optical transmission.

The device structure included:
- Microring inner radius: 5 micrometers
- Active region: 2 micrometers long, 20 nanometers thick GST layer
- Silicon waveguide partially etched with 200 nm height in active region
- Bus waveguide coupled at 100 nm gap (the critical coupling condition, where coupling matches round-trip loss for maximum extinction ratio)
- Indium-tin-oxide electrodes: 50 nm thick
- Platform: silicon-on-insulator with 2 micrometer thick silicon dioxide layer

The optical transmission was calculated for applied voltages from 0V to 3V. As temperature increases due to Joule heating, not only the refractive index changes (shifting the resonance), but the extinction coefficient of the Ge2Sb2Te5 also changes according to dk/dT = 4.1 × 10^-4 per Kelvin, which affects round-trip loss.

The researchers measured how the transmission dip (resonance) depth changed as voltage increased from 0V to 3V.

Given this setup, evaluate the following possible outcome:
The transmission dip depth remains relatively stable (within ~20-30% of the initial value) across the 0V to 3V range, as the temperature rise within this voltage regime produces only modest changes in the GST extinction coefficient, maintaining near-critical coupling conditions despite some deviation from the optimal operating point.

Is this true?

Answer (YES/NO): NO